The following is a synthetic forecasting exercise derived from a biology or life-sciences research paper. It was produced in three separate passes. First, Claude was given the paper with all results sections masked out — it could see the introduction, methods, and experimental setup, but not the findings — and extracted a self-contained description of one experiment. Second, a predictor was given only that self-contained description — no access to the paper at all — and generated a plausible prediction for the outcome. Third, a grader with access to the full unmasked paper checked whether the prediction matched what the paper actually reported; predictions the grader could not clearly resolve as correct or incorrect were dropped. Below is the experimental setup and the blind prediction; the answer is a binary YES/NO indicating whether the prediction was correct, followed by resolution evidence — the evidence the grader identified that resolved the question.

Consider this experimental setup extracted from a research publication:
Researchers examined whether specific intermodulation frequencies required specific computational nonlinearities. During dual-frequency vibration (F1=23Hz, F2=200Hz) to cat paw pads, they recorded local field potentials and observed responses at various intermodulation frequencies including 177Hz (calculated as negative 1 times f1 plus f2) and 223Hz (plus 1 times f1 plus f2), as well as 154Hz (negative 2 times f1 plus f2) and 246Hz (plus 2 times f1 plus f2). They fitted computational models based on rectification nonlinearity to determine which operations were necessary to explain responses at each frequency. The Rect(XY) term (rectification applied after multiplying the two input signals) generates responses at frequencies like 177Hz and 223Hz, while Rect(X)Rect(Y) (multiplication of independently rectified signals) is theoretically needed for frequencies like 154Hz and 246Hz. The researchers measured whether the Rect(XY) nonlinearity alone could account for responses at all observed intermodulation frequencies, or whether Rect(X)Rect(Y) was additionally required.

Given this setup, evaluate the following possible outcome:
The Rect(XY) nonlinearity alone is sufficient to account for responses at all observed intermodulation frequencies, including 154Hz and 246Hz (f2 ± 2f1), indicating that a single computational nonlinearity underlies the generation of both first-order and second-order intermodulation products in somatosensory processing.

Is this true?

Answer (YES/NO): NO